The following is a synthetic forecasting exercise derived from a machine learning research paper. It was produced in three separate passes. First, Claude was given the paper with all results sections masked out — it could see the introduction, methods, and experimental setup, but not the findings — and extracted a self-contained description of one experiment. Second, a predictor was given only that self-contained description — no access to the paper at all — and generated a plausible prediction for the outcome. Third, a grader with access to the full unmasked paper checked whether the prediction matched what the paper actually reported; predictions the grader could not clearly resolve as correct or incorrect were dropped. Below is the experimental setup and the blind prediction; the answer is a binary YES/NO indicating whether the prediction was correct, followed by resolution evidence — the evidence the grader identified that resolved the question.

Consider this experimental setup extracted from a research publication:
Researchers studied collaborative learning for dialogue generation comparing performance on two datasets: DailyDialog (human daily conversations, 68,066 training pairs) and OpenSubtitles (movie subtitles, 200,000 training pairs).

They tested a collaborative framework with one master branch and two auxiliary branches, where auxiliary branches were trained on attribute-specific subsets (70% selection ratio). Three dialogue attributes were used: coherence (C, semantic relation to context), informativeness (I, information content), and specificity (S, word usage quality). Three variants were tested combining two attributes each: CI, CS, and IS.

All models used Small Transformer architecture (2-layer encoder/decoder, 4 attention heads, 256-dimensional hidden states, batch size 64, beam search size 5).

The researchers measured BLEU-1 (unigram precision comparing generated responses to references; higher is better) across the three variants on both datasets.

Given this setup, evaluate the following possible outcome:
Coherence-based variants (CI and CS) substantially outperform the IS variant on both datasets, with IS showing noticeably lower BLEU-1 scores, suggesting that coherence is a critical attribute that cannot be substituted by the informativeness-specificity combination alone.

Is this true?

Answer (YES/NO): NO